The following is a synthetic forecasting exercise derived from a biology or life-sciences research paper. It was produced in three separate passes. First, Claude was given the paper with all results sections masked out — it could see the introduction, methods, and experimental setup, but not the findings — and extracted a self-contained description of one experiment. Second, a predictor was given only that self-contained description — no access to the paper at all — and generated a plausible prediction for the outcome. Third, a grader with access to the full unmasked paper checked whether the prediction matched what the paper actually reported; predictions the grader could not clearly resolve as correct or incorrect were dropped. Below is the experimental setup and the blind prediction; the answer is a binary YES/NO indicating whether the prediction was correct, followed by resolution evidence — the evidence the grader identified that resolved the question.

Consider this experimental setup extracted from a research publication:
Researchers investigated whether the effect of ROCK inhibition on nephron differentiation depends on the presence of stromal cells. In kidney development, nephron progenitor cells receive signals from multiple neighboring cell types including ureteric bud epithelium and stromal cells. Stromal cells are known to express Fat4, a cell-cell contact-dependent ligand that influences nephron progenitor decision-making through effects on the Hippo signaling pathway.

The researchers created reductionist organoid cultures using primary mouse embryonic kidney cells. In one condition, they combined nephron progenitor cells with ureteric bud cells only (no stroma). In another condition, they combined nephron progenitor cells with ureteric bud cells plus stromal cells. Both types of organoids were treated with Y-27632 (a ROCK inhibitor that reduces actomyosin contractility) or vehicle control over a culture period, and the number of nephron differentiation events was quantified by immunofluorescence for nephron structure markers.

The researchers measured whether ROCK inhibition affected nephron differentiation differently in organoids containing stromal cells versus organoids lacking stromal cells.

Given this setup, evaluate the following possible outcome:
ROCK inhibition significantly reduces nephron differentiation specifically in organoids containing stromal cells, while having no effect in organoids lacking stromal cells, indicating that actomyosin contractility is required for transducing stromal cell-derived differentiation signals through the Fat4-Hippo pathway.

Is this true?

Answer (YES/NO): NO